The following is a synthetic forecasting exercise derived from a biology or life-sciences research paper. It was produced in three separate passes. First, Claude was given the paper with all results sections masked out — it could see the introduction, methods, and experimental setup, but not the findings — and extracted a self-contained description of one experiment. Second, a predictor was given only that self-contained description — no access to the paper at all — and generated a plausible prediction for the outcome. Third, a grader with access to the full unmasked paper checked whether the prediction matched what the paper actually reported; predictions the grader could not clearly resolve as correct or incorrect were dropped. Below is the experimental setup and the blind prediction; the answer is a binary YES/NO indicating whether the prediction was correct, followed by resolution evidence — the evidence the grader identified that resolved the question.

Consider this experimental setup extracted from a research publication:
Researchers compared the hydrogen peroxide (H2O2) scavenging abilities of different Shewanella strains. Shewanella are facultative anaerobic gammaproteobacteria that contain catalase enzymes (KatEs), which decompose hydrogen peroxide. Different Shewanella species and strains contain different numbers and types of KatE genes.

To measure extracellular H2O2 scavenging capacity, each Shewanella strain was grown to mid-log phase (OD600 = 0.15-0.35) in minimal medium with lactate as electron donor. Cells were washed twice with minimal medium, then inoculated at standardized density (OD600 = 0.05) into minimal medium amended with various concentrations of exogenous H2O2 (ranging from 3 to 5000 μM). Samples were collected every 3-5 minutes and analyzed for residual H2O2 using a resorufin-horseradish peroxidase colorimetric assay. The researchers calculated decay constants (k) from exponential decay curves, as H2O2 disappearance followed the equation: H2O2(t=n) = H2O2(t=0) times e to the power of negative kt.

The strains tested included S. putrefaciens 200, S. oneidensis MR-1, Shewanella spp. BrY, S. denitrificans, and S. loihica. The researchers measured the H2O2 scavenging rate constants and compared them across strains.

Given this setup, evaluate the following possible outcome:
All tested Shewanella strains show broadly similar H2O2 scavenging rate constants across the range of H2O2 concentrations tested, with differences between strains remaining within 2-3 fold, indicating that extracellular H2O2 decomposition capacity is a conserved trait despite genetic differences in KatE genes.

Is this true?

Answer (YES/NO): NO